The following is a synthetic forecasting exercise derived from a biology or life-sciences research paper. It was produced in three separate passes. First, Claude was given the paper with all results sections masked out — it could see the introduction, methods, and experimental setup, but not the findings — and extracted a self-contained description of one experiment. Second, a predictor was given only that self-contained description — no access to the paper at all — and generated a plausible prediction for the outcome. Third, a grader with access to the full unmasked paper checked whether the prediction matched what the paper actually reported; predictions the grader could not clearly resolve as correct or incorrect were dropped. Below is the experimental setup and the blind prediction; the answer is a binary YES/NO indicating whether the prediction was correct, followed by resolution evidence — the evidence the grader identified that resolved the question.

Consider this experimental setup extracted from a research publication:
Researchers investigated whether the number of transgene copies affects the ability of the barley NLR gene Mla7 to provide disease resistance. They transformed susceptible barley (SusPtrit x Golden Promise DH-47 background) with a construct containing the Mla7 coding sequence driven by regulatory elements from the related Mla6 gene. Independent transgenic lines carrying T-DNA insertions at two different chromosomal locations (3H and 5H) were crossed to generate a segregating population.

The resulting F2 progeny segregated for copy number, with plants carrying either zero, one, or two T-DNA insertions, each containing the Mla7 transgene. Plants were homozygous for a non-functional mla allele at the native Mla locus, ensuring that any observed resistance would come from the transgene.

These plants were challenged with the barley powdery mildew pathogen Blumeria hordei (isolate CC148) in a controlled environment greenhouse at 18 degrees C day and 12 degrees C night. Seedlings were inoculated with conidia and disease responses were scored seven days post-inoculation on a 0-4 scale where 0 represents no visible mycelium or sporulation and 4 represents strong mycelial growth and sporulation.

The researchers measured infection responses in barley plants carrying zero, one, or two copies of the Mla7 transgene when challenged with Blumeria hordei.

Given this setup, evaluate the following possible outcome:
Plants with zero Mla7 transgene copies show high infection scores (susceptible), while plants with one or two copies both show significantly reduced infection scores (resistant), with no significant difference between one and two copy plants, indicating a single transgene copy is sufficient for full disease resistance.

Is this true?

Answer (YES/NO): NO